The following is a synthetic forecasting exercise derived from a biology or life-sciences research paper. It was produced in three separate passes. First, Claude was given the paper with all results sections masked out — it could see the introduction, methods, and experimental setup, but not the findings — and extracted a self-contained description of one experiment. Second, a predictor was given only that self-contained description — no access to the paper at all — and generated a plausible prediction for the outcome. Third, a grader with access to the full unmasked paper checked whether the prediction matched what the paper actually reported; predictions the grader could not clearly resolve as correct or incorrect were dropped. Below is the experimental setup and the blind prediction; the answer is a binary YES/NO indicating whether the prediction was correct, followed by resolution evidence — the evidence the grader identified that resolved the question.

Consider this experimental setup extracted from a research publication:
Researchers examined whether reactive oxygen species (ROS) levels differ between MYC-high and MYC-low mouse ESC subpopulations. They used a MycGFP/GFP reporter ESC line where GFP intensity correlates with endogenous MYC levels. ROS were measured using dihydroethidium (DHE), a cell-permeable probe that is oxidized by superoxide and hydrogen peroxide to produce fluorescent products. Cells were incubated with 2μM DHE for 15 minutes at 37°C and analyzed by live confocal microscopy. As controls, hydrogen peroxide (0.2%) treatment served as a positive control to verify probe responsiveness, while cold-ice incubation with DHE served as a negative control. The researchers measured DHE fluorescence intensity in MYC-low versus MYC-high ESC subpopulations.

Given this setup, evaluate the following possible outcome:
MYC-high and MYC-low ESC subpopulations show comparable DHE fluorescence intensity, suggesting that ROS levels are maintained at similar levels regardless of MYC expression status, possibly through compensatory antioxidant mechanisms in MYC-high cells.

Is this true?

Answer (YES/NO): YES